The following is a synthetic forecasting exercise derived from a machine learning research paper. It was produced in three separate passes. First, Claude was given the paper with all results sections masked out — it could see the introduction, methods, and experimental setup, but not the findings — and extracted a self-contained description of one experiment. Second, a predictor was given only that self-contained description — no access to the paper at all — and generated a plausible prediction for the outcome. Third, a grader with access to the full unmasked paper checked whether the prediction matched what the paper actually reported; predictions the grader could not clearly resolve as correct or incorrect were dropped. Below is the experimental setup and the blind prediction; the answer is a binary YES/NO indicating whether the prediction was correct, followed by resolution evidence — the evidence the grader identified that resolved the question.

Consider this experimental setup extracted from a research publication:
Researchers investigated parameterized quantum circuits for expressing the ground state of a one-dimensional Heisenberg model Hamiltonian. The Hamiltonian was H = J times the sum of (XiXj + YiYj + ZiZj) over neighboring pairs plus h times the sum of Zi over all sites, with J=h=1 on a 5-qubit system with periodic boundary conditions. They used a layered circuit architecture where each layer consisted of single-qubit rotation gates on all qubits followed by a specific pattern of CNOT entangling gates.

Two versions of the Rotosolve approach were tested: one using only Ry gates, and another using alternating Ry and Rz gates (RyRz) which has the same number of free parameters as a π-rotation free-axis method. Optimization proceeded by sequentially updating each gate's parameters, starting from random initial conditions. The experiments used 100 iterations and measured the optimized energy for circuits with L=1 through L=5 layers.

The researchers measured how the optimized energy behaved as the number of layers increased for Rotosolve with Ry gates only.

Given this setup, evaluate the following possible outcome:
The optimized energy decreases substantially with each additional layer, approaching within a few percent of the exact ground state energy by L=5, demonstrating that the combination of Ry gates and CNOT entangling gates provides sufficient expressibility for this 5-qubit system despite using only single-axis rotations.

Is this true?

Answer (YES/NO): NO